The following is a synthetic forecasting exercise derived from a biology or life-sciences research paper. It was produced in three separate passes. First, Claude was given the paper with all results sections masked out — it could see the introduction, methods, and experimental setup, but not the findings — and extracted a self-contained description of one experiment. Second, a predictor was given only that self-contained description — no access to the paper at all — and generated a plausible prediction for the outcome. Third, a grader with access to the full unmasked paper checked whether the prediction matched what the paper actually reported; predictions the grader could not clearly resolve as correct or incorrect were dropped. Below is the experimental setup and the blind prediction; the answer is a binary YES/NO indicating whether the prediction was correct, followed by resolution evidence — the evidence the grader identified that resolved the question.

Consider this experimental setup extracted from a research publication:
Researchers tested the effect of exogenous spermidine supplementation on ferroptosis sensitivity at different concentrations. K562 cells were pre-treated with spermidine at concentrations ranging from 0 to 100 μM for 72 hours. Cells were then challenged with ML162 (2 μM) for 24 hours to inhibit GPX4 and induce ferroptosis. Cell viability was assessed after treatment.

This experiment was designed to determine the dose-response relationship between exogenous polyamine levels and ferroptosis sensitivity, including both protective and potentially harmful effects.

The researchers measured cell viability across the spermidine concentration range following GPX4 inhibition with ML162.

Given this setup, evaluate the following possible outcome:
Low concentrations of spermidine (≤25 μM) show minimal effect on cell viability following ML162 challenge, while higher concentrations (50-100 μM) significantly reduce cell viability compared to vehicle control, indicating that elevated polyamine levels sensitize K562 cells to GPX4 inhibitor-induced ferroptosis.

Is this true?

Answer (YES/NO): NO